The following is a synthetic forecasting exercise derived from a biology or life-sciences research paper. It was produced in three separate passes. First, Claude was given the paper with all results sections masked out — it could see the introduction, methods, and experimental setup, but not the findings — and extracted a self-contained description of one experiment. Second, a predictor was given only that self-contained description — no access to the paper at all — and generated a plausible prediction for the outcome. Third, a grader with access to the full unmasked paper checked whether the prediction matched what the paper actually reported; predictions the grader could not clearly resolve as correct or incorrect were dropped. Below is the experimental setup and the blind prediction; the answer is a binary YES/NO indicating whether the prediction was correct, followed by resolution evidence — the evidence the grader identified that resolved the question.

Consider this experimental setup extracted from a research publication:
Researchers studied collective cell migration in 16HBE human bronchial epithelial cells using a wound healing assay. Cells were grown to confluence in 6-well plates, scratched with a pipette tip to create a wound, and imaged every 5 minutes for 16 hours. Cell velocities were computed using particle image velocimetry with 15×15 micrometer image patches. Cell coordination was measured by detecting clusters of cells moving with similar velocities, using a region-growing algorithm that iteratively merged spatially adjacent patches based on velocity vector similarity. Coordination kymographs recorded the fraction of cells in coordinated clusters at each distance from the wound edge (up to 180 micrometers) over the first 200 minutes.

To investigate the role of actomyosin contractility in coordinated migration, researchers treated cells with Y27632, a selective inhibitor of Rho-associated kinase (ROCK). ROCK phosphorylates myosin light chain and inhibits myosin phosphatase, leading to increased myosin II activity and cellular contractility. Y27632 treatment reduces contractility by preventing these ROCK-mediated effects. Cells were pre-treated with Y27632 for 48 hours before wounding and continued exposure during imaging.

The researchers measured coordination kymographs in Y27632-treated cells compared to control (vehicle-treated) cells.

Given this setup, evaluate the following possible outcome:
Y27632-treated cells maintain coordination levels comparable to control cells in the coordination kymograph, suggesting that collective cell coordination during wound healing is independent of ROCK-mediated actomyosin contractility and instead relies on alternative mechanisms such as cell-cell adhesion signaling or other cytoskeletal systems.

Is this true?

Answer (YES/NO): NO